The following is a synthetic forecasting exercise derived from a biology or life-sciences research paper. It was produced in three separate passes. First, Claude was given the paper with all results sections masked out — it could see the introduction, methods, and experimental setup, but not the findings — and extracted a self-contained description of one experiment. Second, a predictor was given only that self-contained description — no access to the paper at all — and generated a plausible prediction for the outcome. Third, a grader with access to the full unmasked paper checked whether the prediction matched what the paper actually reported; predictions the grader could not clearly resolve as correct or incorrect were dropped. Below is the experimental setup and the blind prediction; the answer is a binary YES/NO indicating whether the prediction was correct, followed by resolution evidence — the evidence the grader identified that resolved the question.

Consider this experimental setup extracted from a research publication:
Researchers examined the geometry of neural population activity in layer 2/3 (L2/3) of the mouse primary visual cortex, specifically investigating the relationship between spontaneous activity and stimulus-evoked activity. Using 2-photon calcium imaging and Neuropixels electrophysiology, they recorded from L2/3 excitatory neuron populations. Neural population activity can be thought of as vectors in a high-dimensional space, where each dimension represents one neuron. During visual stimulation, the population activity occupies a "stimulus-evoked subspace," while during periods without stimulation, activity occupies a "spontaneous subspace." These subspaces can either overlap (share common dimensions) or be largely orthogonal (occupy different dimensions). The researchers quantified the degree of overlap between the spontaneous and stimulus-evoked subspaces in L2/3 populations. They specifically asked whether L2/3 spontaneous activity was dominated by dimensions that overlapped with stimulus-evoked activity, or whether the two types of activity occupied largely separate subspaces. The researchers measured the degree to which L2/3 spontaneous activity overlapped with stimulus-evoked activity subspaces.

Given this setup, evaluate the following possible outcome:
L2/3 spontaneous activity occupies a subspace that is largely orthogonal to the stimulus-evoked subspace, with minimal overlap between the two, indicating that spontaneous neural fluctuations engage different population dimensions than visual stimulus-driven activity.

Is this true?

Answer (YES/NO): NO